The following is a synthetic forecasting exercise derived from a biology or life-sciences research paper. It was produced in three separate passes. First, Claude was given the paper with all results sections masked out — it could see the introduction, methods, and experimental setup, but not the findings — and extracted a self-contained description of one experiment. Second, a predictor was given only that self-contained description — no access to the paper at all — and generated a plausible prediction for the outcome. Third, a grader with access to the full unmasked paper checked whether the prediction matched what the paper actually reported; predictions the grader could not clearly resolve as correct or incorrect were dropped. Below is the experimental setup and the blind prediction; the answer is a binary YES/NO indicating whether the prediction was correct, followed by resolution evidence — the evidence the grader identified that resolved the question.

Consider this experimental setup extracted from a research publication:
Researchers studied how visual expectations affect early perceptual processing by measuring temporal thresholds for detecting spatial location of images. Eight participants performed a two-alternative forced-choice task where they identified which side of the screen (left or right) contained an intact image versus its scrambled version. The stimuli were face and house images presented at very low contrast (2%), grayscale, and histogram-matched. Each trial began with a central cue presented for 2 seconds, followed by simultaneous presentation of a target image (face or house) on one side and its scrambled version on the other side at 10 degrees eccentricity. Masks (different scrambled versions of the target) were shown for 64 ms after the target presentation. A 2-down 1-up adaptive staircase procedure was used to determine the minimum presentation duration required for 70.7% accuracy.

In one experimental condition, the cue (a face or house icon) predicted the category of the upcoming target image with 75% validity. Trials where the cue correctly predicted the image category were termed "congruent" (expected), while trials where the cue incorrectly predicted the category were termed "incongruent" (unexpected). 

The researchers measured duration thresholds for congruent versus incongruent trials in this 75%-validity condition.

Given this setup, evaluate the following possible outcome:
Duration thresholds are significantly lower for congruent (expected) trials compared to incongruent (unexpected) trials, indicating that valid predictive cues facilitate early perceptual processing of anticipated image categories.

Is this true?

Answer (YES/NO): NO